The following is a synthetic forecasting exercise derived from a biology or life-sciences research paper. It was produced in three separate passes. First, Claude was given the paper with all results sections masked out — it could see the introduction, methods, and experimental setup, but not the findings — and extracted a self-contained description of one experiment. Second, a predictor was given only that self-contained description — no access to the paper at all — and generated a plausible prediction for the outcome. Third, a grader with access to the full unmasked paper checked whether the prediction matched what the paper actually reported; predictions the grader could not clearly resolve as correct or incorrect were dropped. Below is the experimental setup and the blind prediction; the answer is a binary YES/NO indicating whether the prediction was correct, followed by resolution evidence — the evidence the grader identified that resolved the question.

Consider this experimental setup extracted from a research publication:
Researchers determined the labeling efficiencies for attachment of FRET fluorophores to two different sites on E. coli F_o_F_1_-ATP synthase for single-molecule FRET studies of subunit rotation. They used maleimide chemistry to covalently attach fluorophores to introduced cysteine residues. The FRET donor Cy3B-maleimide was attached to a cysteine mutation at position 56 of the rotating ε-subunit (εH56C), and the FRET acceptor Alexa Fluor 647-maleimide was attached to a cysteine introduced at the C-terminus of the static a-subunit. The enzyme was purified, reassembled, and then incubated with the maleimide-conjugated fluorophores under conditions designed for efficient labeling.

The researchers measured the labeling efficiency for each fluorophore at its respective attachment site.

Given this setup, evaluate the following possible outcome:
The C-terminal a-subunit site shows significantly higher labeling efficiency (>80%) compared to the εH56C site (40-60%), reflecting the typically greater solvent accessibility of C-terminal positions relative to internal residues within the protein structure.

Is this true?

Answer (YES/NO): NO